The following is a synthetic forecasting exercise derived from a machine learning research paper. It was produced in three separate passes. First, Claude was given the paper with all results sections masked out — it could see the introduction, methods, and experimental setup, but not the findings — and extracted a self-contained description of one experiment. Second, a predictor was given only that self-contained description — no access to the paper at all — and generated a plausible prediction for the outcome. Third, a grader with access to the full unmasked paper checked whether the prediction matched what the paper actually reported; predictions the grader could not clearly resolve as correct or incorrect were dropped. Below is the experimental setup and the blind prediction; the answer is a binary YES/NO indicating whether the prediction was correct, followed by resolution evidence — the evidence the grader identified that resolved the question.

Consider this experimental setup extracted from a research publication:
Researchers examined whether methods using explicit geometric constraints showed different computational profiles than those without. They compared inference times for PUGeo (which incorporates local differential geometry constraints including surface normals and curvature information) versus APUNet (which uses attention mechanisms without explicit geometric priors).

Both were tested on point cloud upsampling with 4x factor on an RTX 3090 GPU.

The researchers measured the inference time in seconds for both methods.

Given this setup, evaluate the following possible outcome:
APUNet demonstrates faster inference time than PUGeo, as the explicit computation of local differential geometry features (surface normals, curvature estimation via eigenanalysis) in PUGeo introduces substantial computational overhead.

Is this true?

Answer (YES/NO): NO